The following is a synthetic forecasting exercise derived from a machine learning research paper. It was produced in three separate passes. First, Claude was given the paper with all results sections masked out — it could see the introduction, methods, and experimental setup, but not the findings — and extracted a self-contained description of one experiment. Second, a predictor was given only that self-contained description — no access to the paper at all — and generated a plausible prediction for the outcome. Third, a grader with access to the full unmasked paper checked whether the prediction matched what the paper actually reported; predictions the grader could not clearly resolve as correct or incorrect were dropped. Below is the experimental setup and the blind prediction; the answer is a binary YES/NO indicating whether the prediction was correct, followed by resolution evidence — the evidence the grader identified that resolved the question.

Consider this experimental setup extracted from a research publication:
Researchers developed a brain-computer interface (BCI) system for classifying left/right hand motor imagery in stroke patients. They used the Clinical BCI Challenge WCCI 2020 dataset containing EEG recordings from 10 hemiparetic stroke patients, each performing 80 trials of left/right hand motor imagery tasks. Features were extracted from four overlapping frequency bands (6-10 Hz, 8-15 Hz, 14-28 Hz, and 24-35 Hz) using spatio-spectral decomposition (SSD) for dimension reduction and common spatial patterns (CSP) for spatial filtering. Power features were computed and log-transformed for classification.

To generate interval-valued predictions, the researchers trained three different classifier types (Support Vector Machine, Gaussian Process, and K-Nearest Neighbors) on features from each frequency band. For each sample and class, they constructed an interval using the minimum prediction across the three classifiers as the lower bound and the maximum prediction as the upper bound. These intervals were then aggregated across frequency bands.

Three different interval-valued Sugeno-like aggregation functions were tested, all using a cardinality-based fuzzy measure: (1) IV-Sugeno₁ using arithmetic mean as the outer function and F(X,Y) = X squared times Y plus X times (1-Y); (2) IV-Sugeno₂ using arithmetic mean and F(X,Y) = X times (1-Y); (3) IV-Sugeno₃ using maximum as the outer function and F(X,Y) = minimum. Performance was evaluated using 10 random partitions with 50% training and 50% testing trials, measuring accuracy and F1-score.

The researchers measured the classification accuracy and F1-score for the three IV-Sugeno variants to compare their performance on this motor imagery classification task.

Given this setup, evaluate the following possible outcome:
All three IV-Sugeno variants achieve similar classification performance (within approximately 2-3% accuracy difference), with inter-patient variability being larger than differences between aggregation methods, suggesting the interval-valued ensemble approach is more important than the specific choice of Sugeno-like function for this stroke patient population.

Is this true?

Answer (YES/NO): YES